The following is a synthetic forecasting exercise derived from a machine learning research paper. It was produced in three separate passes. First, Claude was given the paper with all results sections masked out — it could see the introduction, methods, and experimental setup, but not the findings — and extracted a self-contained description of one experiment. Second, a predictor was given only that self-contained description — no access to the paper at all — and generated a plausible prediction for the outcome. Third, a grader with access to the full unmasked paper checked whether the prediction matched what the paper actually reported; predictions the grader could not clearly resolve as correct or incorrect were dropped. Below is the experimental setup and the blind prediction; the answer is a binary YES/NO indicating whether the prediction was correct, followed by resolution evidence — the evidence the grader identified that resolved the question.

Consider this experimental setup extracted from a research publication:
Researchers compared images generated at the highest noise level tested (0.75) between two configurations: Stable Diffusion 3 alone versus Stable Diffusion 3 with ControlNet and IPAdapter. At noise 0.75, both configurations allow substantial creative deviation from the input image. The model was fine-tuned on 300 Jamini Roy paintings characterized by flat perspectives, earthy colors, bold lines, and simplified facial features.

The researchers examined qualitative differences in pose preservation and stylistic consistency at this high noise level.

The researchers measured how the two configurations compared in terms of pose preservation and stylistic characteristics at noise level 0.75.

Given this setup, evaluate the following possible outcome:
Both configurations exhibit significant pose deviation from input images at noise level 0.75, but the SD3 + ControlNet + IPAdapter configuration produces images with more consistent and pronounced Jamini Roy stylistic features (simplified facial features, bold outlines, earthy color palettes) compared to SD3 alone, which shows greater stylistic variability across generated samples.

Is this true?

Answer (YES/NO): NO